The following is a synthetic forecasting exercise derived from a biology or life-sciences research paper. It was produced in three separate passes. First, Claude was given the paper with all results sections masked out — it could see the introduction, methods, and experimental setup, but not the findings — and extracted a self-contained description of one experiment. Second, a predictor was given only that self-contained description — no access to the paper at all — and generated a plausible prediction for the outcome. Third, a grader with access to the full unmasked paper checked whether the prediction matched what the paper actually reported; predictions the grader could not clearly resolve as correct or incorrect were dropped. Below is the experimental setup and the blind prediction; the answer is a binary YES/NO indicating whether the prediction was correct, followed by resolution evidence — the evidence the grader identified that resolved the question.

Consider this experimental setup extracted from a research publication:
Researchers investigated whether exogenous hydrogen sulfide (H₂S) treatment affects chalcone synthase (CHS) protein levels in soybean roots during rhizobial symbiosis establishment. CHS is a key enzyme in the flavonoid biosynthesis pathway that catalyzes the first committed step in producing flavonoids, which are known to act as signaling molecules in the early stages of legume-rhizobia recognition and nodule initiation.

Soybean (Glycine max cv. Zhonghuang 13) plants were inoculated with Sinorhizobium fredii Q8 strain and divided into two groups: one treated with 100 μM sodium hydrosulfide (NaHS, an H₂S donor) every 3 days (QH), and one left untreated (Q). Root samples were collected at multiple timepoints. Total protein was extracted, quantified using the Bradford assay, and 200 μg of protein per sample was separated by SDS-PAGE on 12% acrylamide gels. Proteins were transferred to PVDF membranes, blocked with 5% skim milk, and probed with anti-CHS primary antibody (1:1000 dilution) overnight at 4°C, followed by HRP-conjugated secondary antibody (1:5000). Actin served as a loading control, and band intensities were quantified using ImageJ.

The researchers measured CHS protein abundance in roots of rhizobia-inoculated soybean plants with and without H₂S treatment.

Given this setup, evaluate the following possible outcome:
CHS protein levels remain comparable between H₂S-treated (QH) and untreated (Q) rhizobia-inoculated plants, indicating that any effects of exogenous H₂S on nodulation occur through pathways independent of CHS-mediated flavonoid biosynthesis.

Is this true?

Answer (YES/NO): YES